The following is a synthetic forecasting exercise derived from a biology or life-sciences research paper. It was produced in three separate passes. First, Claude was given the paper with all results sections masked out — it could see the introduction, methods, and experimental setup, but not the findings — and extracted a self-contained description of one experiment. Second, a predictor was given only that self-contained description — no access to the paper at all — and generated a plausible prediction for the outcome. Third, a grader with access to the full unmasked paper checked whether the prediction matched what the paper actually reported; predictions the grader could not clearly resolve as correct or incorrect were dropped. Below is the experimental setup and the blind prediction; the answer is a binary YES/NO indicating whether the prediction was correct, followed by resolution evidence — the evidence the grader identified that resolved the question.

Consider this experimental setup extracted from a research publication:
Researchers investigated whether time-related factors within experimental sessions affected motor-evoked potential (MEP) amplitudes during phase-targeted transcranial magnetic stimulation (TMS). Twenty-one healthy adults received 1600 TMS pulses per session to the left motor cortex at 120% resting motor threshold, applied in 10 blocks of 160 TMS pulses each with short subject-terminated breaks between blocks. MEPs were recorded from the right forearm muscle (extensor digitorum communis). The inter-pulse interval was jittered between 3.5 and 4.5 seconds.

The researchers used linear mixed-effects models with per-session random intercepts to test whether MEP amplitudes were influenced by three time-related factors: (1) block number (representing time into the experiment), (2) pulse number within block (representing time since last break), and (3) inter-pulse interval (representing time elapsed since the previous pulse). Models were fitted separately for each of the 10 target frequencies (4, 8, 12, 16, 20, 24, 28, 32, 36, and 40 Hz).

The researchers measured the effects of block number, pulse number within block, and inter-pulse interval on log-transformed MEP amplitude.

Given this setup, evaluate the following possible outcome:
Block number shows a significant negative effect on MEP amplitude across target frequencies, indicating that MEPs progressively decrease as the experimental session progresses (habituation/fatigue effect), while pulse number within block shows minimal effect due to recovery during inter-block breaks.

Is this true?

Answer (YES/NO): NO